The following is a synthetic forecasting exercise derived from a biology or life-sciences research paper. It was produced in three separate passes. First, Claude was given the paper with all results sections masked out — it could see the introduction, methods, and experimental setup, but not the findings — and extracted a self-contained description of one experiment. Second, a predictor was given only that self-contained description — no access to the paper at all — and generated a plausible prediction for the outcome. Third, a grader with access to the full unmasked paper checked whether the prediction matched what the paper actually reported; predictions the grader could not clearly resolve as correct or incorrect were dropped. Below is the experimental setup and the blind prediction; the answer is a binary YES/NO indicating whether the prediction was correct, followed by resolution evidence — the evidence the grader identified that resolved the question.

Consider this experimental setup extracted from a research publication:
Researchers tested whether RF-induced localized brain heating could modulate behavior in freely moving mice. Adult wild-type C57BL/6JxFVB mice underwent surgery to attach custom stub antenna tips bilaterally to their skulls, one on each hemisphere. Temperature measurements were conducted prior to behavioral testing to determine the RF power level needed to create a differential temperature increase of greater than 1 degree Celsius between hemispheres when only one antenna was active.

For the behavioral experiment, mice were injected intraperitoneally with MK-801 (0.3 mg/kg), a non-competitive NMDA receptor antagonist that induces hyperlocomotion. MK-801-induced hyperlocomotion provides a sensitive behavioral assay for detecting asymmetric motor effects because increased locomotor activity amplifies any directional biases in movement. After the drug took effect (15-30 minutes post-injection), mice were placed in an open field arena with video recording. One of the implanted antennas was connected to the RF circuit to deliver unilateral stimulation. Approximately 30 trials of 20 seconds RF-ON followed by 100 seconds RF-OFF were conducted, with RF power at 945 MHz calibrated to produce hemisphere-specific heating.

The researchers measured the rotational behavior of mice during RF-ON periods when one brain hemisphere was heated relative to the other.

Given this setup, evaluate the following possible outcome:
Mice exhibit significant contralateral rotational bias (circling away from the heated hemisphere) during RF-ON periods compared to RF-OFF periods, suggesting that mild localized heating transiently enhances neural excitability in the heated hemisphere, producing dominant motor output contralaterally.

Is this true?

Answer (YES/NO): NO